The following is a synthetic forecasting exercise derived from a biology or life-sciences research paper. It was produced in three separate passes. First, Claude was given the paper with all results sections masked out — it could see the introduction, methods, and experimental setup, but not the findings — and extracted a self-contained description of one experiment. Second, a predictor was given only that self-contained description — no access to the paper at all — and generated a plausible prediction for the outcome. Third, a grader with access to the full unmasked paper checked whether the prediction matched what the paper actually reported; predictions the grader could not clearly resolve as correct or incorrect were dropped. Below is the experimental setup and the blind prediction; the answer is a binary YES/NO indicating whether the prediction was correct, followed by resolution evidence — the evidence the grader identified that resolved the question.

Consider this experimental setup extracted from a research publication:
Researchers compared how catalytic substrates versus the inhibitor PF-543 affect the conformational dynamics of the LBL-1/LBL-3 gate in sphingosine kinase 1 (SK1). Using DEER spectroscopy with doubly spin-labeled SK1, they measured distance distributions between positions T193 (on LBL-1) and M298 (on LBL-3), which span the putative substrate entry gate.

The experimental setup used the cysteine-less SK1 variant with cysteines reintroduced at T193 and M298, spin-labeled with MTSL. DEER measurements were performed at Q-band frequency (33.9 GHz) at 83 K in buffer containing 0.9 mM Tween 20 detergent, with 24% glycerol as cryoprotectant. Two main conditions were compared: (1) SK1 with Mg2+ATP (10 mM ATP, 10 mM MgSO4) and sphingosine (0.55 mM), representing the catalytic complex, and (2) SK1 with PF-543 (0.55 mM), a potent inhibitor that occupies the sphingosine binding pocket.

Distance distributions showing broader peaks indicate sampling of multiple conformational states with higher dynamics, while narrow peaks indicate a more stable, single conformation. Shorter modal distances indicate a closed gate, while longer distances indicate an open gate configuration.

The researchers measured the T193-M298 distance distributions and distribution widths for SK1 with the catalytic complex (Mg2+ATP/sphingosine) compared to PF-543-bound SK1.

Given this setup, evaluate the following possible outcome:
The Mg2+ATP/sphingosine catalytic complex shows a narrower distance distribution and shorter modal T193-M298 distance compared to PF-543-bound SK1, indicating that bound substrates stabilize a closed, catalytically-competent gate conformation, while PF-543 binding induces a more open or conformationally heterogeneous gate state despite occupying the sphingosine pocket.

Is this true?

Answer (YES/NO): NO